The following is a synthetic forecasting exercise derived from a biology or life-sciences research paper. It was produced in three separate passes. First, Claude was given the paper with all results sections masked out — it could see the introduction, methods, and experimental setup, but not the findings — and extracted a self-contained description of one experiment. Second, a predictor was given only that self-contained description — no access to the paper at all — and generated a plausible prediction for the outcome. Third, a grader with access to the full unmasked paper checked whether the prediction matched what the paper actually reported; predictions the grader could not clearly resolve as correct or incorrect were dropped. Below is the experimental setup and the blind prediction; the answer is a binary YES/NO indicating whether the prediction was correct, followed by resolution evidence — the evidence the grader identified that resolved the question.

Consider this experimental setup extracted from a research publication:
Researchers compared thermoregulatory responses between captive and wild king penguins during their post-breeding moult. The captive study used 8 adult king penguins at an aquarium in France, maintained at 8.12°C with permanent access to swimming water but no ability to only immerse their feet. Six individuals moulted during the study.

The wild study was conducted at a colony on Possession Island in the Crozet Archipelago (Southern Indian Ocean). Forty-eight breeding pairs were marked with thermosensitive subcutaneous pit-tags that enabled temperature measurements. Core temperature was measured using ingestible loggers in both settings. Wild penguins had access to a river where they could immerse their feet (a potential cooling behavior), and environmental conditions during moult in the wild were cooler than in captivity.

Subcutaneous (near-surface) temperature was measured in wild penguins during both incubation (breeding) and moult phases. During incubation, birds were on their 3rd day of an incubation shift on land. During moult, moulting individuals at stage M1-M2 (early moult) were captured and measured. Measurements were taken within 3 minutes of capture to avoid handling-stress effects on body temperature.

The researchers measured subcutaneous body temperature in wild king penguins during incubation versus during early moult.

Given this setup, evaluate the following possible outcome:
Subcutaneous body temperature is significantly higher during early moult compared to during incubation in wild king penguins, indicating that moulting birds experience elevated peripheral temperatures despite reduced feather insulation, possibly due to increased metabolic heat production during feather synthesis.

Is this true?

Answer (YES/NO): YES